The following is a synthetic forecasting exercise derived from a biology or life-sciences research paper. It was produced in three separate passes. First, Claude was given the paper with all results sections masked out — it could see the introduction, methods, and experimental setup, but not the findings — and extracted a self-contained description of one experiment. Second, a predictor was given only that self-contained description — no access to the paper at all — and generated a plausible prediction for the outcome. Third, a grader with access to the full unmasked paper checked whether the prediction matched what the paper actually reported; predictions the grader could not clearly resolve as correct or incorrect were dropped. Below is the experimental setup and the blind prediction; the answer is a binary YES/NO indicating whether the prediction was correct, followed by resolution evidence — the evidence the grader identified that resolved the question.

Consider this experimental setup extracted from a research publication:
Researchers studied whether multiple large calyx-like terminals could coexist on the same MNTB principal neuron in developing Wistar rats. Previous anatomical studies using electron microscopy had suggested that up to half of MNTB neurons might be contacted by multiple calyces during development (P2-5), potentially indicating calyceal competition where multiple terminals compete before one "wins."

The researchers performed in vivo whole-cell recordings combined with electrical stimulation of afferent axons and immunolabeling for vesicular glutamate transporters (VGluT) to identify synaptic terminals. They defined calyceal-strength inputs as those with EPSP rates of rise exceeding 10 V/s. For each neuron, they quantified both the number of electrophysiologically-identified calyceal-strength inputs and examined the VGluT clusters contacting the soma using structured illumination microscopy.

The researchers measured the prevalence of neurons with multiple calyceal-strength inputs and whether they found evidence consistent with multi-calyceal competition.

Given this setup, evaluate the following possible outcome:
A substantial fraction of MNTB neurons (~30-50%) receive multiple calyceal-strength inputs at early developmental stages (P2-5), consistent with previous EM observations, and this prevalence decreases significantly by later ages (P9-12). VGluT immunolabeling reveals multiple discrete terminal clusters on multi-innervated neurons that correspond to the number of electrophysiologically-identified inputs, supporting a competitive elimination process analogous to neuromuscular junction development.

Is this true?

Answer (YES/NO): NO